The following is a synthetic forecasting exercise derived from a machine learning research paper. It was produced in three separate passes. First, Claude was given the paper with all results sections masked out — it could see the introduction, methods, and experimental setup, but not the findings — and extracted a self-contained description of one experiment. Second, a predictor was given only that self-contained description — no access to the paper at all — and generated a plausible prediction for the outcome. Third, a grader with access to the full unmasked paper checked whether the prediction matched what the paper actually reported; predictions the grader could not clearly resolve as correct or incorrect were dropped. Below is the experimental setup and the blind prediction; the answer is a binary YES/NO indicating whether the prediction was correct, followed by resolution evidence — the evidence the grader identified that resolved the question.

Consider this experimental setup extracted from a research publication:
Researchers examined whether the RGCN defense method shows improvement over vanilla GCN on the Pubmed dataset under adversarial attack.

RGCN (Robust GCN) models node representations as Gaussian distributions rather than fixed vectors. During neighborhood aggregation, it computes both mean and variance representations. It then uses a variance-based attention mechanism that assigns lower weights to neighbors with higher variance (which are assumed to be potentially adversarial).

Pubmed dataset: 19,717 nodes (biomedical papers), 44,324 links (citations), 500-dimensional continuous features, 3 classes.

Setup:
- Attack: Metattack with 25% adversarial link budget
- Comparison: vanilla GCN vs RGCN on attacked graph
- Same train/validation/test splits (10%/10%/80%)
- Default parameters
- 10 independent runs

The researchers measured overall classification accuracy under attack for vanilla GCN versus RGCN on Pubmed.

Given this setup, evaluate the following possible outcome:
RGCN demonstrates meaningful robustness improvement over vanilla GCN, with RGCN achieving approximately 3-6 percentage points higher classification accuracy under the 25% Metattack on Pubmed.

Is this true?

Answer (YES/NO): NO